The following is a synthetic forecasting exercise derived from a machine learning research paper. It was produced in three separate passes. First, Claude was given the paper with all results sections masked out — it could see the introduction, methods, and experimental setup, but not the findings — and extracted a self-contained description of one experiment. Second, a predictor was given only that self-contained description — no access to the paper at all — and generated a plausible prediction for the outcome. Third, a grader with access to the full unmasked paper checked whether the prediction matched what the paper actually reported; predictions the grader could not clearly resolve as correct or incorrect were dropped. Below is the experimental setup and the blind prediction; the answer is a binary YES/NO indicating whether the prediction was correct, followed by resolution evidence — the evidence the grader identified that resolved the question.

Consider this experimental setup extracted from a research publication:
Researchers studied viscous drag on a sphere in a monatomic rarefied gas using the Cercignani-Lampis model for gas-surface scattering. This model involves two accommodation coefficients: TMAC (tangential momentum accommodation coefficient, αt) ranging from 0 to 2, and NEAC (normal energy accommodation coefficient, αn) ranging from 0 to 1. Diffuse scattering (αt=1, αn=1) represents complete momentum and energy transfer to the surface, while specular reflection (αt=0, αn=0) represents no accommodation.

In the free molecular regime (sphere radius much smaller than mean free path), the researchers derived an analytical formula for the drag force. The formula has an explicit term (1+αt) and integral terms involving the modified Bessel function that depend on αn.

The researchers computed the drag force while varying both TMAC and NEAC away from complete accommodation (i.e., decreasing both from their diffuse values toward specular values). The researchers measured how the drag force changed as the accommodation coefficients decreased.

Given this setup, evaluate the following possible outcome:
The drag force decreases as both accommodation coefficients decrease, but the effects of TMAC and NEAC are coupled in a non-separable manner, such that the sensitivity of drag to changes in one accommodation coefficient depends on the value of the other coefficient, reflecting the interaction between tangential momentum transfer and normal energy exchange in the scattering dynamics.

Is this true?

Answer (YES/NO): NO